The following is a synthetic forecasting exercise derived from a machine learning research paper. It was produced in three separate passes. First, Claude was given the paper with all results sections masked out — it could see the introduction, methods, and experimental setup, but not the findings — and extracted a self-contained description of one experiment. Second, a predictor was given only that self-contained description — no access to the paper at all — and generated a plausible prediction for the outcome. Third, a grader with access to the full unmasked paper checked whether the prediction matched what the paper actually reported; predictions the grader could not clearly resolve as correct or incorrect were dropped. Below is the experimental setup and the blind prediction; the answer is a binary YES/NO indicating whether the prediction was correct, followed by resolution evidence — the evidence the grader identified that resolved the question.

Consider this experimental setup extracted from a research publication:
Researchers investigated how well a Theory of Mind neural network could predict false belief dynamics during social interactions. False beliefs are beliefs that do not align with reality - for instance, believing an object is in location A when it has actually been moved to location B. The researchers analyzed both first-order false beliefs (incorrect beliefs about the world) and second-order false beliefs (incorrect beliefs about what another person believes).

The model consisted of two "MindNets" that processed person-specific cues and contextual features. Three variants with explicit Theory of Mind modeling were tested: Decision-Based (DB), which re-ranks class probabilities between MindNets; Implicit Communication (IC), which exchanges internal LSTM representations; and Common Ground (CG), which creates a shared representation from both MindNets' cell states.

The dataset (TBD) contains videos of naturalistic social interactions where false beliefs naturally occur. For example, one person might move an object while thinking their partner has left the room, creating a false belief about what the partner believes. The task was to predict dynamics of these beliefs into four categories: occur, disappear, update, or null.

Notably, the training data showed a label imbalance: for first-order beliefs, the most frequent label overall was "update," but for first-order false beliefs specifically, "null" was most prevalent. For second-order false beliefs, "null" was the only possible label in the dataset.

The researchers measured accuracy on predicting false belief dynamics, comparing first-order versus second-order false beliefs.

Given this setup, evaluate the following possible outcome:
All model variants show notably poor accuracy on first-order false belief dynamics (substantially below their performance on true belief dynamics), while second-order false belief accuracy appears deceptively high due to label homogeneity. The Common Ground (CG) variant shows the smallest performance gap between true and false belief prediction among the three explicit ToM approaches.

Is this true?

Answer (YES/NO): NO